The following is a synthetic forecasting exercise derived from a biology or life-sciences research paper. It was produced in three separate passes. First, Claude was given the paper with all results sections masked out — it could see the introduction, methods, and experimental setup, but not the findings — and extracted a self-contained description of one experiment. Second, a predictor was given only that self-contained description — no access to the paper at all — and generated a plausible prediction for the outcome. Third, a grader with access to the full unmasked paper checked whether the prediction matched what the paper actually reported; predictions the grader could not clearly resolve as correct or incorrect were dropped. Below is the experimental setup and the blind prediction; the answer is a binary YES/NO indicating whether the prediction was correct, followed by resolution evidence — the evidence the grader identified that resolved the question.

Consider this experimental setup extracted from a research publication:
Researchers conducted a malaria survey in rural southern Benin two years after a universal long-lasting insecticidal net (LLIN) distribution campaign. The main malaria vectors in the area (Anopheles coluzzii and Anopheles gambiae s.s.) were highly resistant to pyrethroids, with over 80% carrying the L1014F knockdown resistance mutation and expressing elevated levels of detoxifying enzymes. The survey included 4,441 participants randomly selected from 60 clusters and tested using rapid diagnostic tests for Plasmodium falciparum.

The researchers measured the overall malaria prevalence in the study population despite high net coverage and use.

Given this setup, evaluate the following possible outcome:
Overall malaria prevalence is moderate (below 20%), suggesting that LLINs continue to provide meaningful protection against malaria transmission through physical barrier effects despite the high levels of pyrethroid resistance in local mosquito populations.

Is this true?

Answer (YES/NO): NO